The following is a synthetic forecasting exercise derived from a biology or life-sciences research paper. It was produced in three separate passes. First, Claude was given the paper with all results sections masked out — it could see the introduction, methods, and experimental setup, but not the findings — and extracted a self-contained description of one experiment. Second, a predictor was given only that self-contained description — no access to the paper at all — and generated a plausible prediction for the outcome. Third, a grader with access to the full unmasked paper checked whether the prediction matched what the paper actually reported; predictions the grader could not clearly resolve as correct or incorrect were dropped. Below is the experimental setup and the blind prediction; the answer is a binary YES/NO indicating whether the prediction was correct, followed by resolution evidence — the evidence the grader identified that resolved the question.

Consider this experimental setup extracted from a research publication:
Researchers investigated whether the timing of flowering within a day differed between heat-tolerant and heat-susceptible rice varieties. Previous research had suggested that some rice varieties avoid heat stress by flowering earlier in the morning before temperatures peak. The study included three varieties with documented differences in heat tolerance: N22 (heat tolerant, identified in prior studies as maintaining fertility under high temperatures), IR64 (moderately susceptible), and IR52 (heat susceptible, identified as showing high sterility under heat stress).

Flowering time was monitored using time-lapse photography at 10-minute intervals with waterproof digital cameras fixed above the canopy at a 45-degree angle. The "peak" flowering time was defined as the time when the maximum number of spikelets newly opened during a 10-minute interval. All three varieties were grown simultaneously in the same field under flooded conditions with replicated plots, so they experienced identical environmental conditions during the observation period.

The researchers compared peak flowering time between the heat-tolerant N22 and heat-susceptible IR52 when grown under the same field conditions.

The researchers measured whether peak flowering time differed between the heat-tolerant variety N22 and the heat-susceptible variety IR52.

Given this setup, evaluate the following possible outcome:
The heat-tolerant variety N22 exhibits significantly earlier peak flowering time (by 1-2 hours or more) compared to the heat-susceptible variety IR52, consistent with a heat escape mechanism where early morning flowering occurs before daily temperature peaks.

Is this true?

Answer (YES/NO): NO